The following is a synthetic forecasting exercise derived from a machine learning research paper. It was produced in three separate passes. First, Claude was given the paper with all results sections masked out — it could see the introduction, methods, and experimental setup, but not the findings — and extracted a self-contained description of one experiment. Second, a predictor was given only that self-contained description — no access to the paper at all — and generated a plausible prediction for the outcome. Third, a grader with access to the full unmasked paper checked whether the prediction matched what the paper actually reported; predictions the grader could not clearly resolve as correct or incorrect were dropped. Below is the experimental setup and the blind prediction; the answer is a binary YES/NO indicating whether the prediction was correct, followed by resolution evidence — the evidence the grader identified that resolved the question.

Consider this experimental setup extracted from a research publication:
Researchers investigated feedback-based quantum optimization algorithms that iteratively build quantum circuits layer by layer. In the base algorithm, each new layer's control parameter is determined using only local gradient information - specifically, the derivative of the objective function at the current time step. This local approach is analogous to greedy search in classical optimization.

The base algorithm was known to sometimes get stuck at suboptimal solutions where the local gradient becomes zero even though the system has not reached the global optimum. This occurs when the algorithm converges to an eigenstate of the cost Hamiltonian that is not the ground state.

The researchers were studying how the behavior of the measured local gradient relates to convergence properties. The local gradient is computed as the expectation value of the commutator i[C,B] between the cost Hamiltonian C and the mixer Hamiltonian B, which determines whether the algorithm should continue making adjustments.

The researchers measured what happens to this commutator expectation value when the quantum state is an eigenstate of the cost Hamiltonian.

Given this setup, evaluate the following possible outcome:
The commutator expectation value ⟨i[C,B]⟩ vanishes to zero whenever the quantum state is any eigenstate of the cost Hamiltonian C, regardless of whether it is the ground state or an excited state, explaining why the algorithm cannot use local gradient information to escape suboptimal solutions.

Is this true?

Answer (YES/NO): YES